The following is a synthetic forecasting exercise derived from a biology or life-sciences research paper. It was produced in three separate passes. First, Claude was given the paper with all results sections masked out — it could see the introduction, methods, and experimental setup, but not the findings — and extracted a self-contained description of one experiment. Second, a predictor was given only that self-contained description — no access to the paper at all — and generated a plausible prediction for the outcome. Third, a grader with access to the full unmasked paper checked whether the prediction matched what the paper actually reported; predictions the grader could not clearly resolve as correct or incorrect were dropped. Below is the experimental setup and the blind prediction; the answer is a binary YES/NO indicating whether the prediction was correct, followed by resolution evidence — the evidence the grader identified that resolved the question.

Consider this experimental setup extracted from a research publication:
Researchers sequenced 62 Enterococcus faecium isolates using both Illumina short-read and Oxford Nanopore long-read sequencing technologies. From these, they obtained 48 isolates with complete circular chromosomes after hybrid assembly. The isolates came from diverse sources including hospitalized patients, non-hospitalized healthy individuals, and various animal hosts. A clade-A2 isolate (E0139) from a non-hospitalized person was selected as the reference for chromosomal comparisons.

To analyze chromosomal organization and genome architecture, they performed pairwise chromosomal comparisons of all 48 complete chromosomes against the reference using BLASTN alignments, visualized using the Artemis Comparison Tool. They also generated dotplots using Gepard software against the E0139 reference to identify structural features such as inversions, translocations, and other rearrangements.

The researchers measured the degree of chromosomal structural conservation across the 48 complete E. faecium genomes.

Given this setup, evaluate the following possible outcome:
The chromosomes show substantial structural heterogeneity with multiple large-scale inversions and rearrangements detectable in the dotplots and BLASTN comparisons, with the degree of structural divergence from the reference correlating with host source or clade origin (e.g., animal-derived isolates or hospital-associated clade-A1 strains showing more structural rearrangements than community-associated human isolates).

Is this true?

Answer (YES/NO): YES